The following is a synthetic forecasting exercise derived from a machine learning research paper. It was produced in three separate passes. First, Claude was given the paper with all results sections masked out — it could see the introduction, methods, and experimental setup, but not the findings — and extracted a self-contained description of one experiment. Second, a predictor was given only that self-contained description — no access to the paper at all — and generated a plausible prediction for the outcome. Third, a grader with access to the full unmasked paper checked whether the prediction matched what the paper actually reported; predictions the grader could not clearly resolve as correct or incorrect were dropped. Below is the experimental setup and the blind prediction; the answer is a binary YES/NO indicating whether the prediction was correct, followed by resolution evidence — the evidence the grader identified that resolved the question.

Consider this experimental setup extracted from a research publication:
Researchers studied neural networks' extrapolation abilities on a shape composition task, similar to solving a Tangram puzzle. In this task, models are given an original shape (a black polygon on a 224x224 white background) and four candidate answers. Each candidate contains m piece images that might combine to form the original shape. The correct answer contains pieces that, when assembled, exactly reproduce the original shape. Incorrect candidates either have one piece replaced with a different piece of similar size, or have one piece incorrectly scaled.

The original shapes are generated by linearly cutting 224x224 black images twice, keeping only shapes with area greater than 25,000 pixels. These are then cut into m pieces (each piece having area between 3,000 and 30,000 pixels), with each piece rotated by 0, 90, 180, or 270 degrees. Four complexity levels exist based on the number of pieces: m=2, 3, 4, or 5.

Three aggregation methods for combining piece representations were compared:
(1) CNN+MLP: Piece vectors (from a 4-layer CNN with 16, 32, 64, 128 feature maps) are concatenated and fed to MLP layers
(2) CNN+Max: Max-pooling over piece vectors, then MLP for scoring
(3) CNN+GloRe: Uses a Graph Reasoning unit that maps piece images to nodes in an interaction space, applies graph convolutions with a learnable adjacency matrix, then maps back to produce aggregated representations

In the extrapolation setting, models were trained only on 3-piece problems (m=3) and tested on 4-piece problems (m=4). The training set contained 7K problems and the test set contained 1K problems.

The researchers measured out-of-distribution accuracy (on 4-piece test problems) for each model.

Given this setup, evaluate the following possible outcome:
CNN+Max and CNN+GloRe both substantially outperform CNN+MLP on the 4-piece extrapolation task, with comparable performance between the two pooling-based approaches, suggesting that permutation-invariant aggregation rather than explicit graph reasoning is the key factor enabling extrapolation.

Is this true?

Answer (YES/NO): NO